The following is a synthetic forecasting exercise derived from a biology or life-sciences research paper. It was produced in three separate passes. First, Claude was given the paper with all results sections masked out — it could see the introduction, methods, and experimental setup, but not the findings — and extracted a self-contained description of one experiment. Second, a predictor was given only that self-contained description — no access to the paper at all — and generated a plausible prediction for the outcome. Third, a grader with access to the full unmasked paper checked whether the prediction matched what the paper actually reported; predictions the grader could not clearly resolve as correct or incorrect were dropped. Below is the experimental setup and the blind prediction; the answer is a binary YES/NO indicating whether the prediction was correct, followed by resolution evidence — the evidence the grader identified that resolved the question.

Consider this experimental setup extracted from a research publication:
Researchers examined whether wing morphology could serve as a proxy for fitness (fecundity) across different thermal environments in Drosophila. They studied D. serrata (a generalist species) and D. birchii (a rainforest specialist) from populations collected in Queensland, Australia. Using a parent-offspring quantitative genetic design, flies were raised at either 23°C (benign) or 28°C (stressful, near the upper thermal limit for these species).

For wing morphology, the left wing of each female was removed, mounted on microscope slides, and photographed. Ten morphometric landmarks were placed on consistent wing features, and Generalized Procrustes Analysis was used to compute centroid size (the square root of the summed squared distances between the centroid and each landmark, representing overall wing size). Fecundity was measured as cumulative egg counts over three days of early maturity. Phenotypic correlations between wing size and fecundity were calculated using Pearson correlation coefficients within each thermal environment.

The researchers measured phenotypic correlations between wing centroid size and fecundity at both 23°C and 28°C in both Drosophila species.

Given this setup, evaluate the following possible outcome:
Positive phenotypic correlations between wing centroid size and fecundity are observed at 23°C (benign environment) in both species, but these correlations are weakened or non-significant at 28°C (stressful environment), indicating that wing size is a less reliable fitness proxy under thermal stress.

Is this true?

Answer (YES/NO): NO